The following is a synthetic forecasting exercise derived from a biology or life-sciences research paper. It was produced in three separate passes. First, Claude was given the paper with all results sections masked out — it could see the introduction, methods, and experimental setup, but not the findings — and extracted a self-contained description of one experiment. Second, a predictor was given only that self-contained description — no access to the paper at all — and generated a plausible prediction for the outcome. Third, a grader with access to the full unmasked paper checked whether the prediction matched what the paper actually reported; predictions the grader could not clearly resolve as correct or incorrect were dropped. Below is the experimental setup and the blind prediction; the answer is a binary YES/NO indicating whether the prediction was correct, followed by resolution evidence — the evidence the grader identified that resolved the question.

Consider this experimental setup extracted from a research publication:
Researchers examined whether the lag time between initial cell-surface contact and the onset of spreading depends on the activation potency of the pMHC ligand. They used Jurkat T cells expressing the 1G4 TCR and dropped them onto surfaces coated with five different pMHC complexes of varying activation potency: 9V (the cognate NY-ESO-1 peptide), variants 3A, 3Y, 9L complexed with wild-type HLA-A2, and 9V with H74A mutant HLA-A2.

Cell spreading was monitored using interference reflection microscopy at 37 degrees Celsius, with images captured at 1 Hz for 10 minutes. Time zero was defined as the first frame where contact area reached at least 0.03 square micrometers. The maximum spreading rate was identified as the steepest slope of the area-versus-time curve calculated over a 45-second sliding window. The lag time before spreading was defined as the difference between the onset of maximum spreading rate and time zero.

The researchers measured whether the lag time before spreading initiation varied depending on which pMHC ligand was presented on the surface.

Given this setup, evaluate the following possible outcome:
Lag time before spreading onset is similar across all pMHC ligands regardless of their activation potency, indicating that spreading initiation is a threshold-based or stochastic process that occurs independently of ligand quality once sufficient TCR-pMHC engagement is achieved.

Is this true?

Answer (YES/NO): YES